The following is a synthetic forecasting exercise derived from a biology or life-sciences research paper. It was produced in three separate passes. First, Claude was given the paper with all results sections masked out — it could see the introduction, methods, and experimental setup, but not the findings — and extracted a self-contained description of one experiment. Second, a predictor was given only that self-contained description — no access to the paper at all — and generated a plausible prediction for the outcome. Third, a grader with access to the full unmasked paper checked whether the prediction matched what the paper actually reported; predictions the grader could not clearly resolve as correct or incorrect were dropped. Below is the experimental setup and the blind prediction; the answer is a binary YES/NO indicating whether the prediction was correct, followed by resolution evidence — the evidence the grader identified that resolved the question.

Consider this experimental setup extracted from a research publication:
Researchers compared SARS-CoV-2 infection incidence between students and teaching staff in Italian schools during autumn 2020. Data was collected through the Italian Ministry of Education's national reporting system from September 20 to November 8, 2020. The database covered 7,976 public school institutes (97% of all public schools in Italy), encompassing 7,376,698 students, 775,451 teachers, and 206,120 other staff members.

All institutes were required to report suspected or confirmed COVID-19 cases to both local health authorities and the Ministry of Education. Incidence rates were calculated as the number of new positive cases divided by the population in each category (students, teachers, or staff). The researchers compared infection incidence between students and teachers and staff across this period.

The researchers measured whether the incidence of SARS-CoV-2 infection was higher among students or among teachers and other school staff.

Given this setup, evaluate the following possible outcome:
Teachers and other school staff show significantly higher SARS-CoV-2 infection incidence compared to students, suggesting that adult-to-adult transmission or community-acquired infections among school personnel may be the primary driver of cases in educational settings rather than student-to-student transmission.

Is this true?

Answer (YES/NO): YES